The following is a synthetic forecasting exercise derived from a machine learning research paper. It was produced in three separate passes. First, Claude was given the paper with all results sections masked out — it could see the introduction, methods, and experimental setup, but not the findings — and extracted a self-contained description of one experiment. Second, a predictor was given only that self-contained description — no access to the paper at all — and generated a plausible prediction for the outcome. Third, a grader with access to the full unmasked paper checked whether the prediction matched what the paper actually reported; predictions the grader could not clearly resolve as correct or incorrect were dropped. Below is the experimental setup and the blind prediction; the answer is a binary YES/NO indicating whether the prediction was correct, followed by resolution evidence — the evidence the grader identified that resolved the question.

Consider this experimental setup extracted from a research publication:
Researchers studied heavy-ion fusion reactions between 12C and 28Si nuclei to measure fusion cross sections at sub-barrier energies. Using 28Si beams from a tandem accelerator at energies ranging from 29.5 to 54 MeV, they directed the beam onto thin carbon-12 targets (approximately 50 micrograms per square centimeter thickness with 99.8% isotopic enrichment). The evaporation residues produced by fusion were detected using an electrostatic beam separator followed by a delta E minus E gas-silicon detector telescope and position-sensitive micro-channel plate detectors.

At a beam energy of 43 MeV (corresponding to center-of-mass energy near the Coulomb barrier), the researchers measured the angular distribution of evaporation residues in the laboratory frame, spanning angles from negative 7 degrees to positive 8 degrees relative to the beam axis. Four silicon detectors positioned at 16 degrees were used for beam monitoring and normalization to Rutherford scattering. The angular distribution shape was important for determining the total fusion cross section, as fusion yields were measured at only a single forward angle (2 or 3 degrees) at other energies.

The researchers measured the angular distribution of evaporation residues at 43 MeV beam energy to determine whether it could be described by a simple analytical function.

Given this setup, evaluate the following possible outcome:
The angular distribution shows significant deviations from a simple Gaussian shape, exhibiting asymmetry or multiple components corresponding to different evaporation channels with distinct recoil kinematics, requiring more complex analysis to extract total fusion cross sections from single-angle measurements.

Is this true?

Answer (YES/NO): NO